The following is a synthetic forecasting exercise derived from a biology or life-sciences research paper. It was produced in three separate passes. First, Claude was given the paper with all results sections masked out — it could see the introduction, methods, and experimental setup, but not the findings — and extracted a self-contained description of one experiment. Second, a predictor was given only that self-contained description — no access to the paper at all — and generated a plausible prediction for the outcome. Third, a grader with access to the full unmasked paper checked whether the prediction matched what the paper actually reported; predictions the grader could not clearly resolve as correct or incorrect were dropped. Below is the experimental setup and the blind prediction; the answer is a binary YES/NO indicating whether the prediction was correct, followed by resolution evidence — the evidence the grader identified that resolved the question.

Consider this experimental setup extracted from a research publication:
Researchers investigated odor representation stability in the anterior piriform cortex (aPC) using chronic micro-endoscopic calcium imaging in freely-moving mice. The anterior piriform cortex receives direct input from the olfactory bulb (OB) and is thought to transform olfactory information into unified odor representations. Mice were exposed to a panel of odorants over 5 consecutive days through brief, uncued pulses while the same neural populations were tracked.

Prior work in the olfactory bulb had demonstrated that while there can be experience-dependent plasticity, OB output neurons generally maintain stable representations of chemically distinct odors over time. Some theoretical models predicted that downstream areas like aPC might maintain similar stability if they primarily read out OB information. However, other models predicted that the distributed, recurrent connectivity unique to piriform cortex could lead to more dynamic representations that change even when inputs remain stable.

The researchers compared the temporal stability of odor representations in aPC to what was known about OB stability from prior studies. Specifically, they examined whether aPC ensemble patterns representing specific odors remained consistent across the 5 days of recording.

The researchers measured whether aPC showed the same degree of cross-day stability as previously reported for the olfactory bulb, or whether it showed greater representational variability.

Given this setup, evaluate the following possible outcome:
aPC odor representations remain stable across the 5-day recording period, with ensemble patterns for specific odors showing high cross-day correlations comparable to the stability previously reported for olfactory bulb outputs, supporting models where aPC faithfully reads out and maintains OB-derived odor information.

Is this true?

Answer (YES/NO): NO